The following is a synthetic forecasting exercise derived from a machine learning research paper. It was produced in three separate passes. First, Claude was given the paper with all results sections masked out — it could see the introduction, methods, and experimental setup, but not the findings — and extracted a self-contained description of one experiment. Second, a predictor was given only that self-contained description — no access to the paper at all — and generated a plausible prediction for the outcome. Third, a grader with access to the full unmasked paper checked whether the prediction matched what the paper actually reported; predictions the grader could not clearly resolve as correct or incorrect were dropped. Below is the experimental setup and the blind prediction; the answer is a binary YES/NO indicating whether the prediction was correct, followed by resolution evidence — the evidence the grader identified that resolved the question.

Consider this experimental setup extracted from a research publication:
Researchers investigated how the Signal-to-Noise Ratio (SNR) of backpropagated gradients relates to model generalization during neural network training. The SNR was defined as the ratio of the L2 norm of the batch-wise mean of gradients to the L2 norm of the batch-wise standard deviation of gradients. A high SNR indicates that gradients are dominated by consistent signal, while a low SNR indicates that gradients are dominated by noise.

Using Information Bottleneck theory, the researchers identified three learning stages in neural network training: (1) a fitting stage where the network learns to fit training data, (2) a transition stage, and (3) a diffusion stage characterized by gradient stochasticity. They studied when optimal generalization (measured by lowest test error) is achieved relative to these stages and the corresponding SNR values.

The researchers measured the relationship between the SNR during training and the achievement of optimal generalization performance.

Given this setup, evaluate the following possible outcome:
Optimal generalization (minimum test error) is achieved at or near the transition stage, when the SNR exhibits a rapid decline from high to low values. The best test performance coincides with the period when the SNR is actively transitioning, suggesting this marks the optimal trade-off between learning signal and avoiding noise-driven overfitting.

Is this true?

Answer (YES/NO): NO